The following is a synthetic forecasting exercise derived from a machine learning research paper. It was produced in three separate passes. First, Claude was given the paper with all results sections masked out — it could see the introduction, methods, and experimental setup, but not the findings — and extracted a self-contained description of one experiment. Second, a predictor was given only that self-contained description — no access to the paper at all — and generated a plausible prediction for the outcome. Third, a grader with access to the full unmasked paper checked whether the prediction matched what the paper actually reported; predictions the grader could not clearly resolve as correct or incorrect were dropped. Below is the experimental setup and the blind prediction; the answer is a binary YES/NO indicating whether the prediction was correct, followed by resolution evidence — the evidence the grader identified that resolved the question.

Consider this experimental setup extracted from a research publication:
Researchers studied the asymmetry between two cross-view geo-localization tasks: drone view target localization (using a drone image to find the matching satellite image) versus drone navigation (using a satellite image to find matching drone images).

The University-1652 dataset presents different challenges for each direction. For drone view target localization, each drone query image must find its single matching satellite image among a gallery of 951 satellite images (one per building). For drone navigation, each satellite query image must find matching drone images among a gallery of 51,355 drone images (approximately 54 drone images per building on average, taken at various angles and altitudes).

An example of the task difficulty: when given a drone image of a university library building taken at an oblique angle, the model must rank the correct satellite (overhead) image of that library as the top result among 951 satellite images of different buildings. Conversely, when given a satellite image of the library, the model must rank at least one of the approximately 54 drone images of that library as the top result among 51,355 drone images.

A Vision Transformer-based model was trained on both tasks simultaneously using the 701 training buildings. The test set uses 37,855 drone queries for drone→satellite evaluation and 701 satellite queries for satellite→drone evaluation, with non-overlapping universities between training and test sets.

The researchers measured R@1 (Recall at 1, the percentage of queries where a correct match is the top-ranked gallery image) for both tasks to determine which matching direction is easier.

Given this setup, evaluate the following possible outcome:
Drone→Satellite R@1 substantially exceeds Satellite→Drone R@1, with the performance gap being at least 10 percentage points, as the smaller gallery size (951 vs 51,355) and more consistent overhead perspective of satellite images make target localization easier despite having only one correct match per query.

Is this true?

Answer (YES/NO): NO